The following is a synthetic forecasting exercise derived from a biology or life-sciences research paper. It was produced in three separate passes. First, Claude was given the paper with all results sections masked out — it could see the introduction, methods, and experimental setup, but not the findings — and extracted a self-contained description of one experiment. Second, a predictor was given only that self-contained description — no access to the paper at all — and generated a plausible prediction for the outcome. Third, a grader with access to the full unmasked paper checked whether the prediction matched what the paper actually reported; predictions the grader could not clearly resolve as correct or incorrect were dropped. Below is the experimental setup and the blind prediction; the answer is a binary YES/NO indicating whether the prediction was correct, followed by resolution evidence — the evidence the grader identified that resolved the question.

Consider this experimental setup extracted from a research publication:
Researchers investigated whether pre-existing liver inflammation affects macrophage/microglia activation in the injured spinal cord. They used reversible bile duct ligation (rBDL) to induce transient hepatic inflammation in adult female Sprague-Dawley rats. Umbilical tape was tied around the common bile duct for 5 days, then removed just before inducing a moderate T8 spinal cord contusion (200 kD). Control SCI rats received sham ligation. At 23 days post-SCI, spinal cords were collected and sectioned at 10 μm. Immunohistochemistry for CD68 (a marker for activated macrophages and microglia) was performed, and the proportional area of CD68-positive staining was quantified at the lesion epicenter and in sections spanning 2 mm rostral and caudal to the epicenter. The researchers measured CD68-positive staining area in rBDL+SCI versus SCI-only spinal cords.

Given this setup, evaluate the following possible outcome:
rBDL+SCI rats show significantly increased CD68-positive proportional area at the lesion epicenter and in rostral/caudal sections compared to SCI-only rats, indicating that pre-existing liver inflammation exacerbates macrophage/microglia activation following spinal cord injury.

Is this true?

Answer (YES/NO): YES